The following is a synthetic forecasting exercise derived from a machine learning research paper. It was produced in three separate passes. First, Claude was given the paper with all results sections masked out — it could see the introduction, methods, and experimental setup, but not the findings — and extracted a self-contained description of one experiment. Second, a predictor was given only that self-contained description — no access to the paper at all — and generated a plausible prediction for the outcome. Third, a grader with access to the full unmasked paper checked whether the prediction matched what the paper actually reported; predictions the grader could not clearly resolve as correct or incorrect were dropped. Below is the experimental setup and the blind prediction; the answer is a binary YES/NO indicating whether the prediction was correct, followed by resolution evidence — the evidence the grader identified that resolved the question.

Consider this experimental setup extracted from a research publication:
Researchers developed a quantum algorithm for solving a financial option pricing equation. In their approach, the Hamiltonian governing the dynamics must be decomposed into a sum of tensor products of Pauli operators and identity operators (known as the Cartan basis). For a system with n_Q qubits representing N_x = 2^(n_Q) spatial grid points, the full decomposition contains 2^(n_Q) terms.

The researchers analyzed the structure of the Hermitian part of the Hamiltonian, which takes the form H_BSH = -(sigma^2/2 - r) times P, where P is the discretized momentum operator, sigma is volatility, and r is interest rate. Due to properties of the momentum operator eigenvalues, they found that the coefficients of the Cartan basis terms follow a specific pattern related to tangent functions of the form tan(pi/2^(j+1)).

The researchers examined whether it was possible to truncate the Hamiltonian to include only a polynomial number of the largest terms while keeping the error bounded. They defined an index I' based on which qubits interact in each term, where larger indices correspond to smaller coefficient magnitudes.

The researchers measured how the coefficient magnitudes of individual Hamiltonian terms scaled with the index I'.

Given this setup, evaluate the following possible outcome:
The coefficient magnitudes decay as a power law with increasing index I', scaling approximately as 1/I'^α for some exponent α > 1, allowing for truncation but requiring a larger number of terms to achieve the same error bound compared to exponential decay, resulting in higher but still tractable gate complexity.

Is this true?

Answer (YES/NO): NO